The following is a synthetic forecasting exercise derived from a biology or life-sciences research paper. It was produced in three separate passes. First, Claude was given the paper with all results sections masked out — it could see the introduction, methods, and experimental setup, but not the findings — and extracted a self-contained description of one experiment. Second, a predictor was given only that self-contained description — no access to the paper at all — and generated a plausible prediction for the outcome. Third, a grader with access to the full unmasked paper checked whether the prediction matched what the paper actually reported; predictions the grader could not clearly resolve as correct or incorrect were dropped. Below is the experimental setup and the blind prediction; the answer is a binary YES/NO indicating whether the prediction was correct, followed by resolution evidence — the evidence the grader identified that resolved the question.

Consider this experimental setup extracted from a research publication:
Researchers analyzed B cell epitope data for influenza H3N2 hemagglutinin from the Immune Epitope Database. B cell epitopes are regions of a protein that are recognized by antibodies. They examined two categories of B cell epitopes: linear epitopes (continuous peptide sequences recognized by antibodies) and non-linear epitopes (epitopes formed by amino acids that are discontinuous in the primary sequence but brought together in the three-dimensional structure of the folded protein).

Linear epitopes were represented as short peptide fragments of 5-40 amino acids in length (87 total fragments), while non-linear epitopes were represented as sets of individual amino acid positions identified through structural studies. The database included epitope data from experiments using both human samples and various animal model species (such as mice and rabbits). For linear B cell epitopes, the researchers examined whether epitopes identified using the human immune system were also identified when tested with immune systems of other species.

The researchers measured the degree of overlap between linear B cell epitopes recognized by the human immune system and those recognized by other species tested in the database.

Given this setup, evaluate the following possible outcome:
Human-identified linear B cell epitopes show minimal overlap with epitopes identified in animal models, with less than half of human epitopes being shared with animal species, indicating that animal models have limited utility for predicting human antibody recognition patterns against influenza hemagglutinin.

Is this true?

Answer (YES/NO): NO